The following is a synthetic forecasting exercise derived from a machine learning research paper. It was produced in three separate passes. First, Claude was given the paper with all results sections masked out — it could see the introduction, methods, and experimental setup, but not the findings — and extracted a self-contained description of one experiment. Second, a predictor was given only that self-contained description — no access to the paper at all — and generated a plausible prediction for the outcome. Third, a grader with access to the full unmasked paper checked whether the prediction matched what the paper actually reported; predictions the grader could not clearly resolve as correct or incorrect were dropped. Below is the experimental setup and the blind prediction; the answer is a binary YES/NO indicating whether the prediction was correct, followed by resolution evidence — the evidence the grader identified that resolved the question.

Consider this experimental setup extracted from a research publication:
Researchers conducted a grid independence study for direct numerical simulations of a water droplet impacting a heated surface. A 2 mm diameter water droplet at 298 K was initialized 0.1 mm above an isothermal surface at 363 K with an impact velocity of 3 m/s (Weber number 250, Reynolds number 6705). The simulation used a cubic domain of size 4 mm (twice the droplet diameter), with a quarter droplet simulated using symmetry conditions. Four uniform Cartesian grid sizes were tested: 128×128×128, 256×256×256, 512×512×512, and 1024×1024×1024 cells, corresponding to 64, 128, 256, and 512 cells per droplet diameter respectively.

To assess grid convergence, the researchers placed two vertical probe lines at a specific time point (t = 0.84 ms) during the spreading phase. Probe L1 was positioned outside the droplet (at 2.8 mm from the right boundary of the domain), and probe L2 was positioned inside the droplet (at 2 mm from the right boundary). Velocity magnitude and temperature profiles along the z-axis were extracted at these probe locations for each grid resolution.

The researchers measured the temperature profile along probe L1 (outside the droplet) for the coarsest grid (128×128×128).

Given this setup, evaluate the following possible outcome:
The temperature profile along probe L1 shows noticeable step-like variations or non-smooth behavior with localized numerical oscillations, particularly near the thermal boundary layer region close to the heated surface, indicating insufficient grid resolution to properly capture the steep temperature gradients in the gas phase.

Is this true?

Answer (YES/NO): NO